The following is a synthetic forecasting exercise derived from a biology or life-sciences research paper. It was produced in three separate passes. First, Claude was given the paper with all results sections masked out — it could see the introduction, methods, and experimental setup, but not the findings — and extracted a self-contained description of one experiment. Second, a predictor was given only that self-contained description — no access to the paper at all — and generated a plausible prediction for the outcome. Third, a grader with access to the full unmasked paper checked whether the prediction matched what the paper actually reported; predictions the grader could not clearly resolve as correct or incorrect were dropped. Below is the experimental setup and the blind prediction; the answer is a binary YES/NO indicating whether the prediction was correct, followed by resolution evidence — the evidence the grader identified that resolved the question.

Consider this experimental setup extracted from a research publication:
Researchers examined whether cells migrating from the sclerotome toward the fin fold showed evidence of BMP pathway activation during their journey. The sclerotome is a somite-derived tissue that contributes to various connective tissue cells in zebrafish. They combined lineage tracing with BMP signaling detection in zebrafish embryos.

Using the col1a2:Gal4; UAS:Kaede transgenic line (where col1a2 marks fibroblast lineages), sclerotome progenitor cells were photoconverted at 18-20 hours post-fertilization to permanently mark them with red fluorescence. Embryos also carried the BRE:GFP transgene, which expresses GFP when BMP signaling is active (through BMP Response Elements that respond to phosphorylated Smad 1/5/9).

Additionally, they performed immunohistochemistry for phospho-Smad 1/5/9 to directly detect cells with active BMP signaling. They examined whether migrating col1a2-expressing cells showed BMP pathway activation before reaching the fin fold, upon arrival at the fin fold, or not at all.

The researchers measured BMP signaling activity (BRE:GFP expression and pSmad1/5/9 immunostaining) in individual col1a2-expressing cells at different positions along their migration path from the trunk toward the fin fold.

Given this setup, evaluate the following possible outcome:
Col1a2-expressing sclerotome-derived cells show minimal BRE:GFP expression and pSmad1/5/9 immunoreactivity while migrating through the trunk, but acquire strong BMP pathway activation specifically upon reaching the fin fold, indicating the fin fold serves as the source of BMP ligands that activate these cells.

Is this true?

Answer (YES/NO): YES